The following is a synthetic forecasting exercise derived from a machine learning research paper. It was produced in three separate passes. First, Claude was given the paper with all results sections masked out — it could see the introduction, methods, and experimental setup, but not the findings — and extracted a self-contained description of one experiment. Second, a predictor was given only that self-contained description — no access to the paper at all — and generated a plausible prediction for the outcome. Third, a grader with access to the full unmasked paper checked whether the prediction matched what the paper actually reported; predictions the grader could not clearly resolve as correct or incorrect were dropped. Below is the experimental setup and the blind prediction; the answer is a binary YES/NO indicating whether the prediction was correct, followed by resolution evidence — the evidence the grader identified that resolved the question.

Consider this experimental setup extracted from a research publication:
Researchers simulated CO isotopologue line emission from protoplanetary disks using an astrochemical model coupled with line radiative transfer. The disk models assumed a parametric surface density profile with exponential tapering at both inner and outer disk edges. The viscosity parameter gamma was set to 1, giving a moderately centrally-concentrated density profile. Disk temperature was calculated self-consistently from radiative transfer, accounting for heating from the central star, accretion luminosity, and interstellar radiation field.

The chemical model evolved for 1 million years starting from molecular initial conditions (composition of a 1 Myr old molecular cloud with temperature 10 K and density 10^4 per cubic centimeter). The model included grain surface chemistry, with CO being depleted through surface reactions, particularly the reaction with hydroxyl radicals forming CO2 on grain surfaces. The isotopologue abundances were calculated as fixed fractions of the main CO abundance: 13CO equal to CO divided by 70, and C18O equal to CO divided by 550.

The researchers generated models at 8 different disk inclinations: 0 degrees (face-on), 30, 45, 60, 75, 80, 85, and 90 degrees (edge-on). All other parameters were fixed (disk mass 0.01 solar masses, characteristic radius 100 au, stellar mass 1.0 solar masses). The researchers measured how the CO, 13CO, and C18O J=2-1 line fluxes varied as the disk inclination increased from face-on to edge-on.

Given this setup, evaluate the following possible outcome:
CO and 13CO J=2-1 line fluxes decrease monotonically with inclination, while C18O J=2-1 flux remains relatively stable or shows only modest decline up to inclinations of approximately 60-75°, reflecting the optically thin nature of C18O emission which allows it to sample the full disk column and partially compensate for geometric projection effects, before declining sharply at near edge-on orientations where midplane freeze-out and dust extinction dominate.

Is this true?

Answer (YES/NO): NO